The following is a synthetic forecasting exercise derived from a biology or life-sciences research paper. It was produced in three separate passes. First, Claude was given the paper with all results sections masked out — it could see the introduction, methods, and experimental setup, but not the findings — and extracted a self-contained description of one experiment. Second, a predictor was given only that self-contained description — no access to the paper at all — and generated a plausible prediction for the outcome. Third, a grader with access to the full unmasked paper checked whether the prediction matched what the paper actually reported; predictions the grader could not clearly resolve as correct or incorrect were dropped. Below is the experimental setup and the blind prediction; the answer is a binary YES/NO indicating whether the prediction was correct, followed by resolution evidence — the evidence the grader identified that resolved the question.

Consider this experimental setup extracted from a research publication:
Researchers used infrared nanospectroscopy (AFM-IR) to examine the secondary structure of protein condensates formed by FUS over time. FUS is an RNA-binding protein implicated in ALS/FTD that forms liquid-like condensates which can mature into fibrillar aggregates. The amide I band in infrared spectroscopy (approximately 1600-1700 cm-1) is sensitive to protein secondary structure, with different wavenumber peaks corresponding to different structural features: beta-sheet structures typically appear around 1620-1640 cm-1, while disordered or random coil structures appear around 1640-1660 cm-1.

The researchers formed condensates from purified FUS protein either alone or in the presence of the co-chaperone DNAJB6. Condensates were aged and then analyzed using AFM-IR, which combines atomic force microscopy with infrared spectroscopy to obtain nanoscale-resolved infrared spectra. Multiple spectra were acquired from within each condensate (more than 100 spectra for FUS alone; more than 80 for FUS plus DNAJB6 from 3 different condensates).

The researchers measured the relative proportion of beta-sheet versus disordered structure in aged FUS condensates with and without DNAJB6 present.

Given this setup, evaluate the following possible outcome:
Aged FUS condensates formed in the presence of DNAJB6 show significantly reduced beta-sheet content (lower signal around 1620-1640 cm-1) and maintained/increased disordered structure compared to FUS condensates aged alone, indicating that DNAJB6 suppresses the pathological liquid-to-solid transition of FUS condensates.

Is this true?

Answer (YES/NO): NO